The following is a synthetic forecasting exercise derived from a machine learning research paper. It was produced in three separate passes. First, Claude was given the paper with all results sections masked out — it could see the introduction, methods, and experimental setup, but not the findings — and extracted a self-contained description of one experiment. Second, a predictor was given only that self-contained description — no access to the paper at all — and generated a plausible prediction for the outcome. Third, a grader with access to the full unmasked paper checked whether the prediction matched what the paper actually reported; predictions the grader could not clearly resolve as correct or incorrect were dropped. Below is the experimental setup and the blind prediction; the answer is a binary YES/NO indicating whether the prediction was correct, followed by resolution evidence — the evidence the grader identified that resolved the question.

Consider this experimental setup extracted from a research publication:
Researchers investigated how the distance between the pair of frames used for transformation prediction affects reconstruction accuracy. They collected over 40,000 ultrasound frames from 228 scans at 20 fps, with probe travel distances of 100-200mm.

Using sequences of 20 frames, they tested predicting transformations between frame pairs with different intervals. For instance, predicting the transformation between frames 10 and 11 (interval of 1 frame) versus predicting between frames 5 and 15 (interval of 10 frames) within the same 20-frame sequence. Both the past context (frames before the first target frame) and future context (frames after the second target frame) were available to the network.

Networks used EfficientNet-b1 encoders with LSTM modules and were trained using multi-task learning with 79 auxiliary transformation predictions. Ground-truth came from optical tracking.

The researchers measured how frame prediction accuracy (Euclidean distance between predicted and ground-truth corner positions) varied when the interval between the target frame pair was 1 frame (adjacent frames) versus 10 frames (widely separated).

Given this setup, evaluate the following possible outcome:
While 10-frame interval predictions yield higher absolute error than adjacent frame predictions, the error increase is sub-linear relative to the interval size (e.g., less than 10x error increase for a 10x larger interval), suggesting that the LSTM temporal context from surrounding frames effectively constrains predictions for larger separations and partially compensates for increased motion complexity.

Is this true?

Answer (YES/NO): NO